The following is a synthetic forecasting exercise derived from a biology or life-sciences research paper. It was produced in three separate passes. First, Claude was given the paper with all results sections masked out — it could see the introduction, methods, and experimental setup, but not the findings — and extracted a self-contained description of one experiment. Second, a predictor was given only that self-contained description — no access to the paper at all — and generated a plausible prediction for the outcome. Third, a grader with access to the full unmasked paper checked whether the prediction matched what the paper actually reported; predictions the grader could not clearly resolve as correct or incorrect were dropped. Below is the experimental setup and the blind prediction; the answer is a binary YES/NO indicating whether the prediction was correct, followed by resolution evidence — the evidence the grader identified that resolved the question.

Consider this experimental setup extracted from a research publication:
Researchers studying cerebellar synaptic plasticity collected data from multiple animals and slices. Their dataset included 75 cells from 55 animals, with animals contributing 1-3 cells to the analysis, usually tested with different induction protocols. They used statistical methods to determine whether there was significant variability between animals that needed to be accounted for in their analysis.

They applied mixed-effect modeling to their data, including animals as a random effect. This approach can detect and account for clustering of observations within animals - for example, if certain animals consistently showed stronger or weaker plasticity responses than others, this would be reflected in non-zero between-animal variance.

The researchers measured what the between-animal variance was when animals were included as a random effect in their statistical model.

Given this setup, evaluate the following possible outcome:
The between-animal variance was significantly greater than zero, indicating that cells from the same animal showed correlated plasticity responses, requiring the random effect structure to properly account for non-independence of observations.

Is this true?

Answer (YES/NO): NO